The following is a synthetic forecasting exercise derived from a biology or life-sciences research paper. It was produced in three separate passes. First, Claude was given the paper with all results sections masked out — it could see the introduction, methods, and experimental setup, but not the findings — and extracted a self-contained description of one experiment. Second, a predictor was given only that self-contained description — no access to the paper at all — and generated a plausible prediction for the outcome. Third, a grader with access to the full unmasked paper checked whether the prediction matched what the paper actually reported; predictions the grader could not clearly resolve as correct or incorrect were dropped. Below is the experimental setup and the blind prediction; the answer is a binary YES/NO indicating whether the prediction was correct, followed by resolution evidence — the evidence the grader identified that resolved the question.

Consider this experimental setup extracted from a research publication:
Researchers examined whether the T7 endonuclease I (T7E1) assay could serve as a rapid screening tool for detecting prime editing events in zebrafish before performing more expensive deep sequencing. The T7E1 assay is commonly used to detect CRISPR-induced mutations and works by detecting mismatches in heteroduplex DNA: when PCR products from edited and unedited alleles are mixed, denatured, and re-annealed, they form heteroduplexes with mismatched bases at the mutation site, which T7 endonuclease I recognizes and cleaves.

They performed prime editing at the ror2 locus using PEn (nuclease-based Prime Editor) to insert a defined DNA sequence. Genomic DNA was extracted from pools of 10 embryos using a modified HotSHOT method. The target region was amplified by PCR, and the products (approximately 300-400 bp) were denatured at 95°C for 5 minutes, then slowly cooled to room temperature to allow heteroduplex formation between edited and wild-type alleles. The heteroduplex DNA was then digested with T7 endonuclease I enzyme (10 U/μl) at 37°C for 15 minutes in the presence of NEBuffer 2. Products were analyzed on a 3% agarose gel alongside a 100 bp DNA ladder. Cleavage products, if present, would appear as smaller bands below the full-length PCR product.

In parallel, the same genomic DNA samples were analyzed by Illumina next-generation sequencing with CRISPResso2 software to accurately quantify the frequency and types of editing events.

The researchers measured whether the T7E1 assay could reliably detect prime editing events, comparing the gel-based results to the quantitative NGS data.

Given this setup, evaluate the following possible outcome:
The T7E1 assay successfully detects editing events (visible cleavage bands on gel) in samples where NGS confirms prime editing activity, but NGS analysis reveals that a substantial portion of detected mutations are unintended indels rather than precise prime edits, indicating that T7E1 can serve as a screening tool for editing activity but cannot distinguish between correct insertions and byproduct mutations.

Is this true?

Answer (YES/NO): YES